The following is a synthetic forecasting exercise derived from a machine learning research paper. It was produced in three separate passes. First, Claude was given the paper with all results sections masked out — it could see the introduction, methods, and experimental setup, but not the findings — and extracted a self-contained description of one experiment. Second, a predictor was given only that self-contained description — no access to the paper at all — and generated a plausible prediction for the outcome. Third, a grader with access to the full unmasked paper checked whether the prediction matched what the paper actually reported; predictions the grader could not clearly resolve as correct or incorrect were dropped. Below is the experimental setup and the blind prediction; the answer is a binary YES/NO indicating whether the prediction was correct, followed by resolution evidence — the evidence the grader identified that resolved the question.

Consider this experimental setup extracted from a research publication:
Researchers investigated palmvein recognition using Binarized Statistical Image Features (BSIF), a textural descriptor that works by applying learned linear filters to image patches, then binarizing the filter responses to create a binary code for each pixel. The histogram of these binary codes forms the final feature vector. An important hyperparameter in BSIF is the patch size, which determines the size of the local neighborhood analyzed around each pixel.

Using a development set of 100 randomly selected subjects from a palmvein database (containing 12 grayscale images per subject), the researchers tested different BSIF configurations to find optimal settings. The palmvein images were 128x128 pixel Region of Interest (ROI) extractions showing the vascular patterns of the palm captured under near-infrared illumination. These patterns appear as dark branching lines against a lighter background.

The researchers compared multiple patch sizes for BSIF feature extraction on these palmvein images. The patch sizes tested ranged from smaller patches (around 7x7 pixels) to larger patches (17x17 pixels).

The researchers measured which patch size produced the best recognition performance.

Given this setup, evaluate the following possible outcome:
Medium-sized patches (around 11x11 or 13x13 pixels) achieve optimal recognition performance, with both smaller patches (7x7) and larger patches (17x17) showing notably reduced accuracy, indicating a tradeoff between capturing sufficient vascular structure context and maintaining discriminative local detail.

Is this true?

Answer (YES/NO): NO